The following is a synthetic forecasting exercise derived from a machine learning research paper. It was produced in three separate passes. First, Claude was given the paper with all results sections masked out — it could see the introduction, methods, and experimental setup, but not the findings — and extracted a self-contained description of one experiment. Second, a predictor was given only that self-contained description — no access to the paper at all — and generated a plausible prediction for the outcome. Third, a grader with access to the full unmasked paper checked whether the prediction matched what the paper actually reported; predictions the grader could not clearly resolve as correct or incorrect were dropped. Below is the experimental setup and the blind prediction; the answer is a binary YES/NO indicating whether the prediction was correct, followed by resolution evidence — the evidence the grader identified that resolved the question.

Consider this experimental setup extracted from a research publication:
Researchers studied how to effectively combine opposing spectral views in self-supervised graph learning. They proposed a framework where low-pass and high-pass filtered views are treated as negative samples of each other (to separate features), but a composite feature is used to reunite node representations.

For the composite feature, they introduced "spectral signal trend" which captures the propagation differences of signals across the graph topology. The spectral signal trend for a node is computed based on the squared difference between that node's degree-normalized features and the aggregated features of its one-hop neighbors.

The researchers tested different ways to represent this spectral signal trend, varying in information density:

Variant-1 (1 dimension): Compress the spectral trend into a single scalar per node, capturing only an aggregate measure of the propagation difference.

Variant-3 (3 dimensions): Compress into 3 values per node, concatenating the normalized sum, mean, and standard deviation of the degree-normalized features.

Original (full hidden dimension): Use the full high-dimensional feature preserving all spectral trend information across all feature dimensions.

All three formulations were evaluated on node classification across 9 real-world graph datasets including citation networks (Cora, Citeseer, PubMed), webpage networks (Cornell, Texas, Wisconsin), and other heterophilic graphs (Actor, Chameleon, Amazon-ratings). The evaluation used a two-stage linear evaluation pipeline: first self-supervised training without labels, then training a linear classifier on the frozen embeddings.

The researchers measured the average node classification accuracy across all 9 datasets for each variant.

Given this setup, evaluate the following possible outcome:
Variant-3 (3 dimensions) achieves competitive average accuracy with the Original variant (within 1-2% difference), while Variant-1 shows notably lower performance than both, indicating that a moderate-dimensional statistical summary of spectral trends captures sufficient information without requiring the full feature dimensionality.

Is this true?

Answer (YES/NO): NO